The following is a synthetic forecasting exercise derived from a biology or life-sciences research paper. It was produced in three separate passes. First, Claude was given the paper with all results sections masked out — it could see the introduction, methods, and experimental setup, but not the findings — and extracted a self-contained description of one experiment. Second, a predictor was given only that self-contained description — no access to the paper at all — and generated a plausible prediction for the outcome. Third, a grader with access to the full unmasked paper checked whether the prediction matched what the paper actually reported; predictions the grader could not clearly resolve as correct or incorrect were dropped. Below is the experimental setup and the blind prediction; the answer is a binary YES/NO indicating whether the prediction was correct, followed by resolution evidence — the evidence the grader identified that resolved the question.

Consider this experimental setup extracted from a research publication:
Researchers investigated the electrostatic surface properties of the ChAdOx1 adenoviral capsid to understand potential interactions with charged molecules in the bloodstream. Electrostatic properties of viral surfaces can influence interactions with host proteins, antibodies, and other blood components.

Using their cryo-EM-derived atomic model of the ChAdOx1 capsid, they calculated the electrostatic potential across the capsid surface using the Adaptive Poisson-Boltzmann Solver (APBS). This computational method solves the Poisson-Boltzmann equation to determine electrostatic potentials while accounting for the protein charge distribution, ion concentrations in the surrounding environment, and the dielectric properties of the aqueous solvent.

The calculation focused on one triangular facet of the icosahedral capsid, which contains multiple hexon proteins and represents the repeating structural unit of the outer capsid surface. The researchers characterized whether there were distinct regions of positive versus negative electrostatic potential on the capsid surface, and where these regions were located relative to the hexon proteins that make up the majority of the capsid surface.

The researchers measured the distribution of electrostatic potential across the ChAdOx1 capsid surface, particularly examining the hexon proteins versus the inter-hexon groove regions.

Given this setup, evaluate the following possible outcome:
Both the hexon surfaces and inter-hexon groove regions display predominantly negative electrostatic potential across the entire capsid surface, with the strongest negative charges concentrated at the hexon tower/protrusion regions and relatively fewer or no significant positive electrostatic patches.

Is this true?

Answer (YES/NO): YES